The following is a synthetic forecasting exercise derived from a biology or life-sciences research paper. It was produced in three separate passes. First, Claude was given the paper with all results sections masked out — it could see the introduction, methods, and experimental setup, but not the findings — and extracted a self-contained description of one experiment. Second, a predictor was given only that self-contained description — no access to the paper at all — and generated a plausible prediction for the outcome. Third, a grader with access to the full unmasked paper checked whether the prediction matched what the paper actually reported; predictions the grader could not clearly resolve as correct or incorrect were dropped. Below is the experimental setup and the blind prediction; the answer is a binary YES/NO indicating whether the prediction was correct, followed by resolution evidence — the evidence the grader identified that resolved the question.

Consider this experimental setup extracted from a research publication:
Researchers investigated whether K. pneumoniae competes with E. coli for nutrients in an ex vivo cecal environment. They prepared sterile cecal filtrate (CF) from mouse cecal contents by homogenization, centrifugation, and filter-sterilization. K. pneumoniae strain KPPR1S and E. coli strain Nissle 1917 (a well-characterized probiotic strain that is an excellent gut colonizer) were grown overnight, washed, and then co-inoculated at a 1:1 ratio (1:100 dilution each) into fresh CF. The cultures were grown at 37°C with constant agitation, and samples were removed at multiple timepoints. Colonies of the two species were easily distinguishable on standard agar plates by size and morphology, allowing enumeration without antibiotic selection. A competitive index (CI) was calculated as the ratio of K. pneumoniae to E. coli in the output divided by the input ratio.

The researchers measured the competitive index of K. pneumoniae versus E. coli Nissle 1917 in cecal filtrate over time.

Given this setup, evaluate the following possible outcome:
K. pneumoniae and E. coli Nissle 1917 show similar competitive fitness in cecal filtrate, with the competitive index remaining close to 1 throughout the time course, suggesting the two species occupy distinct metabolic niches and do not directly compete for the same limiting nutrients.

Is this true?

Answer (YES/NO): NO